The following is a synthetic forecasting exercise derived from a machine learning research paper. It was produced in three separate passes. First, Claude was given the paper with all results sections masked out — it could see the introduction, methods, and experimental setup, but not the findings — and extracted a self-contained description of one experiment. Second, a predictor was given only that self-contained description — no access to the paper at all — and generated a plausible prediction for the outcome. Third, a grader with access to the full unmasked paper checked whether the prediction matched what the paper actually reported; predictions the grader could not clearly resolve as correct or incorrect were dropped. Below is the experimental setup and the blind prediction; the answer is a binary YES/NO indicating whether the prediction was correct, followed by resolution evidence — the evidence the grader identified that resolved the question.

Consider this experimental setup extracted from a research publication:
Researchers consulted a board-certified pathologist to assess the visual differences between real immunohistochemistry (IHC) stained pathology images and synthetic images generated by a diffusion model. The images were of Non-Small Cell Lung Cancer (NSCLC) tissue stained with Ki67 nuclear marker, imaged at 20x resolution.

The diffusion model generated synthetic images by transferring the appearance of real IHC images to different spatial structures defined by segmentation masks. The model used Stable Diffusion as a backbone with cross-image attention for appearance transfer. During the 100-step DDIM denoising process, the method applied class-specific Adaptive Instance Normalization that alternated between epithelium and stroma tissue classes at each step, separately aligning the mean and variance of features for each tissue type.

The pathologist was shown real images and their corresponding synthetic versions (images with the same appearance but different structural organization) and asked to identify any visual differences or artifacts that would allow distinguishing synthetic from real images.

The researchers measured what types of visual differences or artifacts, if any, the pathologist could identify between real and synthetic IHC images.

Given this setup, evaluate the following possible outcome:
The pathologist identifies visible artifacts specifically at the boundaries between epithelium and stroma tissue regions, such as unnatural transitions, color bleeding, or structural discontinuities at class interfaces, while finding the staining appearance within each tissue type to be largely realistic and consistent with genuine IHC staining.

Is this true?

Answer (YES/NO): NO